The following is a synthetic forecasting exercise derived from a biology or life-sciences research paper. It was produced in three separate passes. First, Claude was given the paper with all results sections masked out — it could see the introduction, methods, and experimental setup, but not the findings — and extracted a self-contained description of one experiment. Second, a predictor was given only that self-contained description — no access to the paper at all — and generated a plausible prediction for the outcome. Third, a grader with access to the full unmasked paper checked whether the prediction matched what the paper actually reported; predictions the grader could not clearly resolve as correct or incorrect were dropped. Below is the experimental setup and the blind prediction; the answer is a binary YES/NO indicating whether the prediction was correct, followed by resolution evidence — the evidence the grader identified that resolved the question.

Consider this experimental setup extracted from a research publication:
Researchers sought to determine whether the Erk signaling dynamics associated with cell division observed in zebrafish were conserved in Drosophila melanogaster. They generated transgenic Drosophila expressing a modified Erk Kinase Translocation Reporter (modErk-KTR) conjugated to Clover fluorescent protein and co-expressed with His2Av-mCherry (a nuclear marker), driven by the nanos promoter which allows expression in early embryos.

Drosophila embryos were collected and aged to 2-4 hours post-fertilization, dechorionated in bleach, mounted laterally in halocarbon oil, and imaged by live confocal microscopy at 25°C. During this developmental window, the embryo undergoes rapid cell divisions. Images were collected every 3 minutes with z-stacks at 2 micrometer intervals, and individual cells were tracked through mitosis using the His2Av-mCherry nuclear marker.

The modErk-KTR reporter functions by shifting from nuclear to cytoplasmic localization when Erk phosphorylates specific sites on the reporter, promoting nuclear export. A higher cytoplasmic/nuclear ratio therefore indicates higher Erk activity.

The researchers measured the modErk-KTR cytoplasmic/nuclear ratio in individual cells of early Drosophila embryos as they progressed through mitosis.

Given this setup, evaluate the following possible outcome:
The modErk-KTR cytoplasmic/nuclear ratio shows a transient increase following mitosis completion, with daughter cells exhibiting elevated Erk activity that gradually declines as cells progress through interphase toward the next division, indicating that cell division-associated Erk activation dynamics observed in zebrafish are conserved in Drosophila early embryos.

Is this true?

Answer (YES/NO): NO